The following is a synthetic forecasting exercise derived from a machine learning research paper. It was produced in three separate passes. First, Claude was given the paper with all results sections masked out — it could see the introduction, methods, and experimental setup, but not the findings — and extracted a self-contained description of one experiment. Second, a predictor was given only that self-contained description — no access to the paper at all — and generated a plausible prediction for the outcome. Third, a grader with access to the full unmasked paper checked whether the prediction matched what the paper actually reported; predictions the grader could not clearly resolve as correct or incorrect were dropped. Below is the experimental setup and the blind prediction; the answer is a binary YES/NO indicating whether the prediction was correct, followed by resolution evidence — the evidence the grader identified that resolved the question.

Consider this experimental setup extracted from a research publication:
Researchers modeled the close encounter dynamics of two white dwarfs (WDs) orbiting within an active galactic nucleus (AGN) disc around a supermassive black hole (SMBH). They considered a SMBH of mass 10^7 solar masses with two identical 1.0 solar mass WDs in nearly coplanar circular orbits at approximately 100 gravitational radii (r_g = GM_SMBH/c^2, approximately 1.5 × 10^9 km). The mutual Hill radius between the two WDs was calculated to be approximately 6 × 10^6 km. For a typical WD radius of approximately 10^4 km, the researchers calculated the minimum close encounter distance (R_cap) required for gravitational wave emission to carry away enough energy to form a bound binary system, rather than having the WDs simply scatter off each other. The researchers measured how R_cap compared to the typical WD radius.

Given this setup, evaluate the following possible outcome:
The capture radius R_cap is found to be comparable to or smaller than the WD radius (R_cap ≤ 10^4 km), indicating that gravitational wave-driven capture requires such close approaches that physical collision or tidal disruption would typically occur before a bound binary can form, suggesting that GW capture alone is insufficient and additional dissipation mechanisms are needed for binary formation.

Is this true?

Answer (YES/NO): YES